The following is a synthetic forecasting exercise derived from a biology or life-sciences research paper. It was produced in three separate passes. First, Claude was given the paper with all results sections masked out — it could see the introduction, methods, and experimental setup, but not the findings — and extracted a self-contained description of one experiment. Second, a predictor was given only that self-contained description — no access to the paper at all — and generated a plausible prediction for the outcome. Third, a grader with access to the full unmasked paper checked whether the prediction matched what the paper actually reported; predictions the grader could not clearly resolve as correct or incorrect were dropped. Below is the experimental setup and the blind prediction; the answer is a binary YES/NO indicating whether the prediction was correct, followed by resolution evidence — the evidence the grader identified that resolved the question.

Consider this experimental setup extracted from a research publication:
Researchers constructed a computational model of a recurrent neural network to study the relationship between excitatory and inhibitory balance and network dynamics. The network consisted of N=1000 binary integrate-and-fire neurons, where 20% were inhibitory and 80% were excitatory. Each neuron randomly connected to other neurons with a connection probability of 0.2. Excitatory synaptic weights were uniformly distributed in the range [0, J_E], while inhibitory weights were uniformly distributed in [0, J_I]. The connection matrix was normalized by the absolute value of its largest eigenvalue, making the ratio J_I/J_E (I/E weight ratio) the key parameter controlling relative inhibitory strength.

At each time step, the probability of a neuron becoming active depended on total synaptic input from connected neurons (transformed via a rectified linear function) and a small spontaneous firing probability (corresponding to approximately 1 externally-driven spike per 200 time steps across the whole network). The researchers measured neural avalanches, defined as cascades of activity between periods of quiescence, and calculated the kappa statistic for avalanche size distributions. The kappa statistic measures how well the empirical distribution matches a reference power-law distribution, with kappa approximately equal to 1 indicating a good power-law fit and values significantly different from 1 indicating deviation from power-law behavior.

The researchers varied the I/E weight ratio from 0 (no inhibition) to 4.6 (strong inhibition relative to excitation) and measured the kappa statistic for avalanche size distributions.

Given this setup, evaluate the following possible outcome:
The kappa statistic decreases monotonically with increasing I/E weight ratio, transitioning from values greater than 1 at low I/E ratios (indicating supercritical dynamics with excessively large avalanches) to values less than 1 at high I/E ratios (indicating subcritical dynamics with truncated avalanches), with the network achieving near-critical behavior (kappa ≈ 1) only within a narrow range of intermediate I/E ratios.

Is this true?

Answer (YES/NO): NO